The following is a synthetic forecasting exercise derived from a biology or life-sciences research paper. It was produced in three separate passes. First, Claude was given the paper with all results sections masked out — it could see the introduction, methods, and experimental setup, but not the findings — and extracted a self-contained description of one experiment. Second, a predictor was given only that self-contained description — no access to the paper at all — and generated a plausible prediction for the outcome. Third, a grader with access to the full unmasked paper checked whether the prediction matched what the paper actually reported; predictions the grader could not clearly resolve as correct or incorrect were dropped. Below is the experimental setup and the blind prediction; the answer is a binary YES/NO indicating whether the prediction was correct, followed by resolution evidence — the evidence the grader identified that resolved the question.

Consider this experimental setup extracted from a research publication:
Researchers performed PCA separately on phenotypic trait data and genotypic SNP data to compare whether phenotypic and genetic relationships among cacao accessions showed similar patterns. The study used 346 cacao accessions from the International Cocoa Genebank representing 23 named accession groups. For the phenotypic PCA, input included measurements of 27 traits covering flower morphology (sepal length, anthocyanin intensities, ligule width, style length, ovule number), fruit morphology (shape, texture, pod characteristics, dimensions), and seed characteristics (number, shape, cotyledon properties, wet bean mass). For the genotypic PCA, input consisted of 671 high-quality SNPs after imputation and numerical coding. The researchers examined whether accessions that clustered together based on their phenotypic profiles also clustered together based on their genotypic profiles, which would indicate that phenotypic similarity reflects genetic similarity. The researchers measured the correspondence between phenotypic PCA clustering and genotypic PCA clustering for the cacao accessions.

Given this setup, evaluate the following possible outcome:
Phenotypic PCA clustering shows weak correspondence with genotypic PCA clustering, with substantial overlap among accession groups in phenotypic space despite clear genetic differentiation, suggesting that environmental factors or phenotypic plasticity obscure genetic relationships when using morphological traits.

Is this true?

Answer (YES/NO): YES